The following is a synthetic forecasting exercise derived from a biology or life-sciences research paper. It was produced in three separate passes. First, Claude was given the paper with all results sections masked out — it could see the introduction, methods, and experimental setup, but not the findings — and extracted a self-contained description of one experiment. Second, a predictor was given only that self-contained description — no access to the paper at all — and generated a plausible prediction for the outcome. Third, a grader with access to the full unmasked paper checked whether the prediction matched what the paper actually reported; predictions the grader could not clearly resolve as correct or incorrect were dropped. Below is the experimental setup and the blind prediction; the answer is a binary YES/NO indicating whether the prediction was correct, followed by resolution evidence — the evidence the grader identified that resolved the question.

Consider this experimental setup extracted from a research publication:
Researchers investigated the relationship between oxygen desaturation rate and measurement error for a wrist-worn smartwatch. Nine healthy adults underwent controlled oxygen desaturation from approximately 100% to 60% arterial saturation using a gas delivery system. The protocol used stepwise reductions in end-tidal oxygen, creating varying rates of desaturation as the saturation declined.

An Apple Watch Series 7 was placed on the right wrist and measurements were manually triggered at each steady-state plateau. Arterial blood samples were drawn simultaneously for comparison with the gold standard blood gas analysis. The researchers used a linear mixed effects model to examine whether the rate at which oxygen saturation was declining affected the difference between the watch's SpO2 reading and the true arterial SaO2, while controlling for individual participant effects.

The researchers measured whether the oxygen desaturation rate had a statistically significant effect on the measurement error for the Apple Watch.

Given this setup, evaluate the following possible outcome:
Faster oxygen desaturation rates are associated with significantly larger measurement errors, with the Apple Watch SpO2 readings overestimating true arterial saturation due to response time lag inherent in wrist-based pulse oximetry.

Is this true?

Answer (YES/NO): NO